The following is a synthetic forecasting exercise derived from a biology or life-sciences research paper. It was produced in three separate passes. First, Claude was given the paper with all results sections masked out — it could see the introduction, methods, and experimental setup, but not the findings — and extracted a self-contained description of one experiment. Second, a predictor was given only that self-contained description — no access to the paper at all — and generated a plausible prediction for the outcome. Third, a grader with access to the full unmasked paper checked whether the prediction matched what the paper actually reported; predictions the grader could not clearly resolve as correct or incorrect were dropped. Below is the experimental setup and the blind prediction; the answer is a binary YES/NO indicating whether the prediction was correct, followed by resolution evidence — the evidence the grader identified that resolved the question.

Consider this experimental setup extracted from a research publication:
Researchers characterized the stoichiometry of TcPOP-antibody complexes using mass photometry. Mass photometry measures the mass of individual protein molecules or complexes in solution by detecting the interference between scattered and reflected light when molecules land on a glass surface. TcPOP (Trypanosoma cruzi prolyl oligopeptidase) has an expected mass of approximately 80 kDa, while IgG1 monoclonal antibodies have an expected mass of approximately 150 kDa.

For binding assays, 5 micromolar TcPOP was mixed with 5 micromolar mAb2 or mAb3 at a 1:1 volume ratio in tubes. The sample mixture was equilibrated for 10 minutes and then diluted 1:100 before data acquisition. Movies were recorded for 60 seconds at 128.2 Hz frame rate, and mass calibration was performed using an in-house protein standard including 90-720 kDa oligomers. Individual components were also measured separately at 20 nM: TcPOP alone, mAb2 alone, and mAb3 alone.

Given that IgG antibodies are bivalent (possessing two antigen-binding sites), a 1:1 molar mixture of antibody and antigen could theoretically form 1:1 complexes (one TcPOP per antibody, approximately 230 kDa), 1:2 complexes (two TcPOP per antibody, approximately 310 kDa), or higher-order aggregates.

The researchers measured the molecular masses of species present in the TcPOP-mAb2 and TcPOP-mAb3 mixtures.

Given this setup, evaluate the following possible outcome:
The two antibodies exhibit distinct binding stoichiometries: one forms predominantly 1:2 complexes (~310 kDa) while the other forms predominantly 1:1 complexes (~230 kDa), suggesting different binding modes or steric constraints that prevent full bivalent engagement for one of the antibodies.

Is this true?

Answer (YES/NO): NO